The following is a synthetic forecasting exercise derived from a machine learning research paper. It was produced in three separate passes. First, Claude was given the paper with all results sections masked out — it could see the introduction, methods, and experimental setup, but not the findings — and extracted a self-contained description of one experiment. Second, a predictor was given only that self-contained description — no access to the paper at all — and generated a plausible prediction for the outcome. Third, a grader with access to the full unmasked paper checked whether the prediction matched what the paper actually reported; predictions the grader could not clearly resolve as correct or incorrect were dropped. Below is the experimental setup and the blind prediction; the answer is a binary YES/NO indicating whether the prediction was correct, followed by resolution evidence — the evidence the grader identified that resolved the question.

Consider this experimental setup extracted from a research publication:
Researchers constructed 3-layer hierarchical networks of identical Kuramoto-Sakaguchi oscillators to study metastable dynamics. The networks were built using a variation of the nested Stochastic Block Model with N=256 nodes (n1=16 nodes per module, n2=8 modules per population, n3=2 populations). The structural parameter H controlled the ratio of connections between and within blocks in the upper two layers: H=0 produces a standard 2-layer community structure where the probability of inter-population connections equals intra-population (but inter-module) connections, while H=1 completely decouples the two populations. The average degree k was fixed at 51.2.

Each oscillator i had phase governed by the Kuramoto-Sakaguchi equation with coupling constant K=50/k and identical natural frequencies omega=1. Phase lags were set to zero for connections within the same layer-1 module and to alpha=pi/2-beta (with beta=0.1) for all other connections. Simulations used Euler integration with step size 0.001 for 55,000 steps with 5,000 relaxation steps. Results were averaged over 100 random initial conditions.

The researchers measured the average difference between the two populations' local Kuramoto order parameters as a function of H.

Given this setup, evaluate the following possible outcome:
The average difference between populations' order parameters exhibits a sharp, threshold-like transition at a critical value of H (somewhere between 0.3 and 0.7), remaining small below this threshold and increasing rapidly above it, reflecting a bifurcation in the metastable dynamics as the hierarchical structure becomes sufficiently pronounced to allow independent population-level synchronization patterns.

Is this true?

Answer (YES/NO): NO